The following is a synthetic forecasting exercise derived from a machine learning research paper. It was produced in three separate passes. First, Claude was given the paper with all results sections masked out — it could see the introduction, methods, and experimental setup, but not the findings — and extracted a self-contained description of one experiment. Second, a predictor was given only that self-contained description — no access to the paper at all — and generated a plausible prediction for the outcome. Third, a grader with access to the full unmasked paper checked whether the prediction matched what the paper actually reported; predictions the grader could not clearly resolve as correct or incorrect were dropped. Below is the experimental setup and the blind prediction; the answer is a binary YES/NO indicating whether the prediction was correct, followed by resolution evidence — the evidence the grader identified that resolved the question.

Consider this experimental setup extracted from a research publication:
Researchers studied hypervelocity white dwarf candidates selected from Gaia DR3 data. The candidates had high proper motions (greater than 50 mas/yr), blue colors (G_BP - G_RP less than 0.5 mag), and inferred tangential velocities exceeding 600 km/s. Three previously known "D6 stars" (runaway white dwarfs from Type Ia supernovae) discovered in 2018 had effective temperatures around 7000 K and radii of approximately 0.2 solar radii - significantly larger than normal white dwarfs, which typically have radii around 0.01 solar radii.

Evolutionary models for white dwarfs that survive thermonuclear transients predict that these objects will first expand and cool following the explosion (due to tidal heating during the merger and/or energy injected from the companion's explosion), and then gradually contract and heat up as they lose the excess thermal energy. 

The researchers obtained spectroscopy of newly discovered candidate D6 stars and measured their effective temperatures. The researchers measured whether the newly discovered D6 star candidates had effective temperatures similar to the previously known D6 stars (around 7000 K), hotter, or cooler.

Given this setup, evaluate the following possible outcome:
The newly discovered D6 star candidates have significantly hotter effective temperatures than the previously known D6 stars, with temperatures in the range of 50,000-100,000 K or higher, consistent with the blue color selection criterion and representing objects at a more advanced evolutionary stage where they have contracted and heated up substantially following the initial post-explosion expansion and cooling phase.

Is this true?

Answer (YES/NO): NO